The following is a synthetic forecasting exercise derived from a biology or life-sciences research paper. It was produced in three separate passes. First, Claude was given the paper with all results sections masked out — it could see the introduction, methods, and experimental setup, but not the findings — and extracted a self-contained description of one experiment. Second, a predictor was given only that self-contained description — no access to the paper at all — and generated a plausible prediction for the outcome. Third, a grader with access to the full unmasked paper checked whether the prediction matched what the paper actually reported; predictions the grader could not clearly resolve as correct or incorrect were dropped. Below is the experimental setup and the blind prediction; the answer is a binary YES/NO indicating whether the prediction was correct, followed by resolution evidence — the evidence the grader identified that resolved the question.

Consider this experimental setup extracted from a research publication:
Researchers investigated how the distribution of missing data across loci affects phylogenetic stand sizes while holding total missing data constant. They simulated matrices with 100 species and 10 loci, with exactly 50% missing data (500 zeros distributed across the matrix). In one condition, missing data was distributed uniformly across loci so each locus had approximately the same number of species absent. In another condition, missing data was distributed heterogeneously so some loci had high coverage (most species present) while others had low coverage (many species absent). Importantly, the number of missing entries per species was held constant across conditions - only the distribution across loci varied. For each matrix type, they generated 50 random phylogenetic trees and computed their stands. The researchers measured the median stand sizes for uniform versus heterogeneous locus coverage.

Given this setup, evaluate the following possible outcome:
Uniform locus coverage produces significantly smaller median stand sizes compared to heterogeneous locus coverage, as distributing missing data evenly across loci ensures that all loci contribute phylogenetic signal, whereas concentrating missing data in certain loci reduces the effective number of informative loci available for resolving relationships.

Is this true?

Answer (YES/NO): NO